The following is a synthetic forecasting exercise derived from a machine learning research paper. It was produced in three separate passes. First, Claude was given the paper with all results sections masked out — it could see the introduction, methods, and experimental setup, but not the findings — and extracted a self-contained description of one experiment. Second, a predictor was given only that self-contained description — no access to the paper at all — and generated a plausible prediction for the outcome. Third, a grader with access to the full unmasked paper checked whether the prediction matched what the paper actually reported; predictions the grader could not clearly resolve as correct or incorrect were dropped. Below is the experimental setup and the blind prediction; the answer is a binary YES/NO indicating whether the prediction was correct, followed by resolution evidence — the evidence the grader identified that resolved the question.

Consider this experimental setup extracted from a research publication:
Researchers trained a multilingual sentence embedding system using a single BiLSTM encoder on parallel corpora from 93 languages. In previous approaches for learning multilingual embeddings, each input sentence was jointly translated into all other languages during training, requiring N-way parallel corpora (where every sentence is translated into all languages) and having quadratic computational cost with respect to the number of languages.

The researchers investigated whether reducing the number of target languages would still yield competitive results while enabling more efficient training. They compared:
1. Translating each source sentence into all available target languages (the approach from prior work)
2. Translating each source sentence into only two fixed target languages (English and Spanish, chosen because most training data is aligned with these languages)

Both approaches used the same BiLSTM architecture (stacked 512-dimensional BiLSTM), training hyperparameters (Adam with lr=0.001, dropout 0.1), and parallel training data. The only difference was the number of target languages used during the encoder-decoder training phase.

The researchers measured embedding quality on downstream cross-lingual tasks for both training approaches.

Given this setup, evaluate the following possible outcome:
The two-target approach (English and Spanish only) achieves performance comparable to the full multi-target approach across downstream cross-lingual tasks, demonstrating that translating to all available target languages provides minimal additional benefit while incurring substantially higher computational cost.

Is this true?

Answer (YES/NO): YES